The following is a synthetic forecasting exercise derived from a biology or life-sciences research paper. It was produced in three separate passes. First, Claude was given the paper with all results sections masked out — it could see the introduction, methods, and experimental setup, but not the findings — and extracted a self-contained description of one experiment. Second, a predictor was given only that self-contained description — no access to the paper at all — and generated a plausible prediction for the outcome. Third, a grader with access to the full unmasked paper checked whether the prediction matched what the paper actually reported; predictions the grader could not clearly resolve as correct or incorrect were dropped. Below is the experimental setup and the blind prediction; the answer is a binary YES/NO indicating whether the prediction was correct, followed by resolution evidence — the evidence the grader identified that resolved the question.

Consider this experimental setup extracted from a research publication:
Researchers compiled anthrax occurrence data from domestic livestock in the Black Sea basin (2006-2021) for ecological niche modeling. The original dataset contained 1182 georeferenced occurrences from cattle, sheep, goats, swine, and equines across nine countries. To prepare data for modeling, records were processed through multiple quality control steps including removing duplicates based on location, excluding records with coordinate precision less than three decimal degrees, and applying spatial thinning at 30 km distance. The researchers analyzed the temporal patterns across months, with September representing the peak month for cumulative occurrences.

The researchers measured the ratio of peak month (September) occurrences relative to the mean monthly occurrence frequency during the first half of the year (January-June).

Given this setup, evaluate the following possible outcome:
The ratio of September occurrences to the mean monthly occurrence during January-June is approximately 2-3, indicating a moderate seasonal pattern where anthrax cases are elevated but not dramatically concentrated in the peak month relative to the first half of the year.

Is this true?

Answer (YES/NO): YES